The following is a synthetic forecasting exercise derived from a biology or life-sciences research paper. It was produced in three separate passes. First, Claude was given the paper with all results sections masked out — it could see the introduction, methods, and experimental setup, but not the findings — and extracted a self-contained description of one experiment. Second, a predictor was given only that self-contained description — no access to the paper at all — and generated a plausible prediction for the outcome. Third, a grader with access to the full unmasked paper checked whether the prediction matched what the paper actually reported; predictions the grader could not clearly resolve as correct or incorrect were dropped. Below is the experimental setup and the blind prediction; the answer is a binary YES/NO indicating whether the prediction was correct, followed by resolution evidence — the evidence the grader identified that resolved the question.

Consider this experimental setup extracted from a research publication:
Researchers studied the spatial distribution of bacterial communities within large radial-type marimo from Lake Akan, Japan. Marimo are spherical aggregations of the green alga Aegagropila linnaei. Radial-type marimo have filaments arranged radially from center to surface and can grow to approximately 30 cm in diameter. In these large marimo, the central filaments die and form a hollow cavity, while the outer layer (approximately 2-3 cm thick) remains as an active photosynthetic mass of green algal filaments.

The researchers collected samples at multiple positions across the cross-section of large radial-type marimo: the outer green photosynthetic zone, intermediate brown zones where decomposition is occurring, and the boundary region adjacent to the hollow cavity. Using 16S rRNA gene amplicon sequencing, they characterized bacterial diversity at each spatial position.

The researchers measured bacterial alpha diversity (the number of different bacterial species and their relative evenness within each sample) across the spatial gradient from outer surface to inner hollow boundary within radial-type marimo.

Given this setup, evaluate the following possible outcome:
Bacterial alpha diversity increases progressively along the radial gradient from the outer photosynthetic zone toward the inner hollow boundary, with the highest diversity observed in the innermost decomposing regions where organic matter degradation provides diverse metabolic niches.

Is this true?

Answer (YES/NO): NO